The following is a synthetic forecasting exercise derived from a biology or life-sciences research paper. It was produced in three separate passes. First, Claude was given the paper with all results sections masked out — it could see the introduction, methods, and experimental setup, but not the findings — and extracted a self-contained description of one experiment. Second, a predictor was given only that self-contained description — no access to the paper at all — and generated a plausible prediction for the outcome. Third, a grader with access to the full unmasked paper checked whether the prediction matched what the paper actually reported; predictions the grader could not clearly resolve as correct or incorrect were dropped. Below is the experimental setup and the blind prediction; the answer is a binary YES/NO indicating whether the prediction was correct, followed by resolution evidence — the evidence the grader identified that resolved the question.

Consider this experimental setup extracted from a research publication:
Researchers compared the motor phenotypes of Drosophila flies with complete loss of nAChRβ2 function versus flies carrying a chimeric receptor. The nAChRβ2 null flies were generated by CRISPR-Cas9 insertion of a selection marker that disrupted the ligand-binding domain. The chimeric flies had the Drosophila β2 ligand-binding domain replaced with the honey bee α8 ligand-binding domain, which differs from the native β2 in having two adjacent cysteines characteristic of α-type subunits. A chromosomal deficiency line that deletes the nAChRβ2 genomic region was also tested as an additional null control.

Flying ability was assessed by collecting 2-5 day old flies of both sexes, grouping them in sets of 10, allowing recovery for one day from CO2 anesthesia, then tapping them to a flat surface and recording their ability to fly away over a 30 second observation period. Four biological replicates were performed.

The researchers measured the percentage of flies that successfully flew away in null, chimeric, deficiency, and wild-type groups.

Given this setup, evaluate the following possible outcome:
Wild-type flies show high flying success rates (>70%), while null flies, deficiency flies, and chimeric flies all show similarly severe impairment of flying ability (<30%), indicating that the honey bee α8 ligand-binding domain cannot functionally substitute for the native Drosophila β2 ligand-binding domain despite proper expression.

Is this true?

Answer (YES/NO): NO